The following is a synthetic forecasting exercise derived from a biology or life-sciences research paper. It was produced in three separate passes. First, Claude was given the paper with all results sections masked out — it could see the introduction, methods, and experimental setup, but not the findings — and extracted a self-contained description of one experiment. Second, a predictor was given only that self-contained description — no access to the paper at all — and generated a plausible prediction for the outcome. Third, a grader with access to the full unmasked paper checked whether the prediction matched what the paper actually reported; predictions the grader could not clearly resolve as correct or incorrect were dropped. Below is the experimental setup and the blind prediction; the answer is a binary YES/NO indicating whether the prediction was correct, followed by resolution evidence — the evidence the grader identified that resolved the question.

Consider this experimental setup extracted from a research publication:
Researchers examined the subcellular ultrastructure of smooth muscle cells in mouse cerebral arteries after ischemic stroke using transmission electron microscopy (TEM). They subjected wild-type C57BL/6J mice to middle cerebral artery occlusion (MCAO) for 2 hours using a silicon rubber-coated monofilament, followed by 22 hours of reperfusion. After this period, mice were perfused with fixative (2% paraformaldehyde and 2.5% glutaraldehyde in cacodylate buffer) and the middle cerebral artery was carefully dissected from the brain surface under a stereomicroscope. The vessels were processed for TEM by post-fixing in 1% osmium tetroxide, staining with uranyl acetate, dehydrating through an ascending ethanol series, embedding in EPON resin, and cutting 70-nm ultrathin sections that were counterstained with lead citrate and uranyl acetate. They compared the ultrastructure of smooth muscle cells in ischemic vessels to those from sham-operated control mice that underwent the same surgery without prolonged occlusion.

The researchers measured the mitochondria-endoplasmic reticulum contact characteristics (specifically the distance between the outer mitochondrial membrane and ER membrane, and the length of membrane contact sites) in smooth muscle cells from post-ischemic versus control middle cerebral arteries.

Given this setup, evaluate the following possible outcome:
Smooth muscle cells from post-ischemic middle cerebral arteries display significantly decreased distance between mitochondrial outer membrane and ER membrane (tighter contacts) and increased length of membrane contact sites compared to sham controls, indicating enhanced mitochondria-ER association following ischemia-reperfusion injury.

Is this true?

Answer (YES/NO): NO